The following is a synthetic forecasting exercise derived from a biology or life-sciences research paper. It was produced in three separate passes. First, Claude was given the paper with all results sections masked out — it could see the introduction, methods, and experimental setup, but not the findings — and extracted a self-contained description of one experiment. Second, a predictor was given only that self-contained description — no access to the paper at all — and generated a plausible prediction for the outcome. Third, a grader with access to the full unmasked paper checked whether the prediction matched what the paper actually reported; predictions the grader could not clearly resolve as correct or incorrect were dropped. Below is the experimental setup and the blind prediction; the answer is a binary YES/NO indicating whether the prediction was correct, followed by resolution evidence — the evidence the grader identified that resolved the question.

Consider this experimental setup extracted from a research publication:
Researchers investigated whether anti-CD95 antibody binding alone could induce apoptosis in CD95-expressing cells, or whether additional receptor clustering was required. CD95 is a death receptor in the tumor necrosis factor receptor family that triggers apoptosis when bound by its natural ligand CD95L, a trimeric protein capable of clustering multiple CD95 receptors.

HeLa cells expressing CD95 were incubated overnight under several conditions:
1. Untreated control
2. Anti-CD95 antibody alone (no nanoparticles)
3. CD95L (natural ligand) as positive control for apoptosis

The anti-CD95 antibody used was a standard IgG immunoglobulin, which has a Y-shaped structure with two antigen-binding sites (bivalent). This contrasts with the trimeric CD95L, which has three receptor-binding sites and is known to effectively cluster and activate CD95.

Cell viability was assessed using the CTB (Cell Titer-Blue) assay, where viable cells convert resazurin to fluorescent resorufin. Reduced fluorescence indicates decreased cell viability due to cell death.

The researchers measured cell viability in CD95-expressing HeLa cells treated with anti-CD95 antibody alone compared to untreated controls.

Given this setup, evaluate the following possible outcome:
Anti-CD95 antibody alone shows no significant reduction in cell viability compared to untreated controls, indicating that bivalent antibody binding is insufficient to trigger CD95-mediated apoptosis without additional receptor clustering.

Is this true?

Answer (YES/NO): YES